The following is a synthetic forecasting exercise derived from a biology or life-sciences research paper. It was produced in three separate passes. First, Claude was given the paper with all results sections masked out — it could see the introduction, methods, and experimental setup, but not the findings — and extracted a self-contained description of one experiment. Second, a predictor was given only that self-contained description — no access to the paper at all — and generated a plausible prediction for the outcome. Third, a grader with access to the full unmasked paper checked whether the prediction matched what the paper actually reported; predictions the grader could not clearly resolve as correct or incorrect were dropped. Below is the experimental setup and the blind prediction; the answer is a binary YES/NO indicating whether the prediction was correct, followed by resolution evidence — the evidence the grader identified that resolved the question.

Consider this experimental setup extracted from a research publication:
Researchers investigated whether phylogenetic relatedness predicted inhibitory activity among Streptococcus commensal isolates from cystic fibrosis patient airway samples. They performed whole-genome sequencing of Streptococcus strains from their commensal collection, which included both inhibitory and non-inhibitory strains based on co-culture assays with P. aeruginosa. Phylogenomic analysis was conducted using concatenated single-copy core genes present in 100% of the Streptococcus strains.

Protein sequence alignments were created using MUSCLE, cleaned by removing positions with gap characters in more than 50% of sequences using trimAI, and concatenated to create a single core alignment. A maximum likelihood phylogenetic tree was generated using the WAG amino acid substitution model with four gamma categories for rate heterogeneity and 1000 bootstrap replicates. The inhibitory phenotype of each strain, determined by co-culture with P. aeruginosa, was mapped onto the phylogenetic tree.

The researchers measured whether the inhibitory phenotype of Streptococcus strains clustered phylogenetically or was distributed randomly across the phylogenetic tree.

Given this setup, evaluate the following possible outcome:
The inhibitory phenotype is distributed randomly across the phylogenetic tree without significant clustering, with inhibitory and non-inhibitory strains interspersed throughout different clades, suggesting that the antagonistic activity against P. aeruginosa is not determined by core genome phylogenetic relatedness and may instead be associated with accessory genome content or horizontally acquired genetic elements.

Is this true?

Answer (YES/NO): NO